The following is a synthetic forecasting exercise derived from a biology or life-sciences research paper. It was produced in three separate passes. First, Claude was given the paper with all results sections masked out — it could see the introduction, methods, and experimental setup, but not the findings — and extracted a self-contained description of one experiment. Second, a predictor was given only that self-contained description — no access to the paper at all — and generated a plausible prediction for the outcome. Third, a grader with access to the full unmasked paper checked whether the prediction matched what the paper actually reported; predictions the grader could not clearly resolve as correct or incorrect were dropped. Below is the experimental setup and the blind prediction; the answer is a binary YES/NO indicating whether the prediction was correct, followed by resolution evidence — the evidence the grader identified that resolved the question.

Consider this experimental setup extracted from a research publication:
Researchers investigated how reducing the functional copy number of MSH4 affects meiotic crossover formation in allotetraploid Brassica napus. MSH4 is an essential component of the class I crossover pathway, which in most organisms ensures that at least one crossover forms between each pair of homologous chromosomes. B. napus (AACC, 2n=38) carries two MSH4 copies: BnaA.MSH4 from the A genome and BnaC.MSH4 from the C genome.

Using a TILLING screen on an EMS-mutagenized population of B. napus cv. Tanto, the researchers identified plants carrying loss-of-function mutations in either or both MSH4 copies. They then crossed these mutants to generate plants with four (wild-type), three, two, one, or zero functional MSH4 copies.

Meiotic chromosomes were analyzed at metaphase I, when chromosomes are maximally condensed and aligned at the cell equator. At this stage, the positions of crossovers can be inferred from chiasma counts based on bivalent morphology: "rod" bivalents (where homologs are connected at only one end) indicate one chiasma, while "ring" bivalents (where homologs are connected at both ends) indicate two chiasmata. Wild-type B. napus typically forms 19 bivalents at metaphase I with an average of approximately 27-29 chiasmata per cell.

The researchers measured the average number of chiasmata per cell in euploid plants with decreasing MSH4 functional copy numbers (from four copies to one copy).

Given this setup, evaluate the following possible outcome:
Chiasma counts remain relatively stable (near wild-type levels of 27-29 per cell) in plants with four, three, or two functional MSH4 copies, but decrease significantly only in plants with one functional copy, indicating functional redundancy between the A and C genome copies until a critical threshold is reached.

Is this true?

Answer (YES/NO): NO